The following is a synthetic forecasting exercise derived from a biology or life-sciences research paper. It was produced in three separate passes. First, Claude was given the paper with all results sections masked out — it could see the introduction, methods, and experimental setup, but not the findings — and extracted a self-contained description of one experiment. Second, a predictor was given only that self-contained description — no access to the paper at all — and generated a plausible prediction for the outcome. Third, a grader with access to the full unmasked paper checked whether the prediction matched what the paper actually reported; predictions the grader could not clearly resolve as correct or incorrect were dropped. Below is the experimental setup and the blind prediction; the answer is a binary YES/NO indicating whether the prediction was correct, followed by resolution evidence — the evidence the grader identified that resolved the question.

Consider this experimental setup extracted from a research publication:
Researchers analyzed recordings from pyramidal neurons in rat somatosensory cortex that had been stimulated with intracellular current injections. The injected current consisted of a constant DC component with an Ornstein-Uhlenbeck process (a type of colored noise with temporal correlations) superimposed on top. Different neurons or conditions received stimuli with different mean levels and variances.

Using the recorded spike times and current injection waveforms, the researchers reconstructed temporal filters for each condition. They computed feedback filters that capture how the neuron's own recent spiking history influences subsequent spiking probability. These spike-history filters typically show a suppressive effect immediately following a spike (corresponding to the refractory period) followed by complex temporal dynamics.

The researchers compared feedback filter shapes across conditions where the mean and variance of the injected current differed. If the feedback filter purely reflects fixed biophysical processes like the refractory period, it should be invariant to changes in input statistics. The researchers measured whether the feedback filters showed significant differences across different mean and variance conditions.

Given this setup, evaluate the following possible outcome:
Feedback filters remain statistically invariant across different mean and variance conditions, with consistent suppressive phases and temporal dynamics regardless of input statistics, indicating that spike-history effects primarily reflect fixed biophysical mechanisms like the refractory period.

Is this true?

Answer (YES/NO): NO